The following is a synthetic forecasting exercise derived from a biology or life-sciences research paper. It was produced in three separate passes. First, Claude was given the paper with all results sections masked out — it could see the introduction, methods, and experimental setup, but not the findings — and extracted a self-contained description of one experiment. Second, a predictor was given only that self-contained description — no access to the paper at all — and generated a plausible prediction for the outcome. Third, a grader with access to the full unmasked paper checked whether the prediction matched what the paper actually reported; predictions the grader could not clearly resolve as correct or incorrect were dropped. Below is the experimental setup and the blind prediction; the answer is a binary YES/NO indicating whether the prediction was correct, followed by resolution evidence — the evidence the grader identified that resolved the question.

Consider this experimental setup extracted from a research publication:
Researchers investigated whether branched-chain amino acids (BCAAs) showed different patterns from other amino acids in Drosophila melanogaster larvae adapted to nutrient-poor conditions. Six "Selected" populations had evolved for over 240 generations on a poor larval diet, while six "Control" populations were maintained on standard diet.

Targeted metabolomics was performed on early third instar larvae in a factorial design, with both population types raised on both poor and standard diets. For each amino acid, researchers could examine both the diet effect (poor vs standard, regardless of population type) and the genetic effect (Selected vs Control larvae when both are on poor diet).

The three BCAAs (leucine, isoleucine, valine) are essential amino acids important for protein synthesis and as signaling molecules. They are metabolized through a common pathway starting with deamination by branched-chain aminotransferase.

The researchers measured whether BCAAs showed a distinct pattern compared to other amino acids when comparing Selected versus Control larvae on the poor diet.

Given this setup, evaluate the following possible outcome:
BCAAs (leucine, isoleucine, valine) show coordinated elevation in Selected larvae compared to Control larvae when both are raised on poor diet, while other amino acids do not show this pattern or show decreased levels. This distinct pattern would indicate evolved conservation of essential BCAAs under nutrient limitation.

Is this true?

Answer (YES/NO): NO